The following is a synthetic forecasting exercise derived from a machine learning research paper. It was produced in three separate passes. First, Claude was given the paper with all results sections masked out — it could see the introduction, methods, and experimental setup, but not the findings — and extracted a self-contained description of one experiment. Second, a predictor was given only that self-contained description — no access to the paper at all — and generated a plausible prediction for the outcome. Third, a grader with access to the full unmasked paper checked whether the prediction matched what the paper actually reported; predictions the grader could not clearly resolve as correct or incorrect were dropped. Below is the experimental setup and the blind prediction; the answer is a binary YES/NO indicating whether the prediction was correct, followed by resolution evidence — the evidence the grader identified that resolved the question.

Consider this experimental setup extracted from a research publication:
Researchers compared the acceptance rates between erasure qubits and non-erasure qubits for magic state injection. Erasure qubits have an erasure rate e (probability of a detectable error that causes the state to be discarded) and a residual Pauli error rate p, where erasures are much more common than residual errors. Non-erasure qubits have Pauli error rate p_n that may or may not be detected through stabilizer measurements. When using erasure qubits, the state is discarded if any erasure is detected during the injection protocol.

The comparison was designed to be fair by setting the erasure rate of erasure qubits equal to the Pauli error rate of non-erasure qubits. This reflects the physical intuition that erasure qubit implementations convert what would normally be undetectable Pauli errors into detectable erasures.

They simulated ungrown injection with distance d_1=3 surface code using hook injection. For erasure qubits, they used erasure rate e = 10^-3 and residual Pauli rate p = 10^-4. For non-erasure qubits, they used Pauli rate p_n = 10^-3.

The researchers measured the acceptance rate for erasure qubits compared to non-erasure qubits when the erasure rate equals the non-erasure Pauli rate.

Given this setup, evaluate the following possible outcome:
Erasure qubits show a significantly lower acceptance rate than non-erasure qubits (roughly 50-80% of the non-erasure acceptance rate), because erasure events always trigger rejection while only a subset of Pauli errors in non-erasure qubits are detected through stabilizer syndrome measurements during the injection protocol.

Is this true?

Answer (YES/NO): NO